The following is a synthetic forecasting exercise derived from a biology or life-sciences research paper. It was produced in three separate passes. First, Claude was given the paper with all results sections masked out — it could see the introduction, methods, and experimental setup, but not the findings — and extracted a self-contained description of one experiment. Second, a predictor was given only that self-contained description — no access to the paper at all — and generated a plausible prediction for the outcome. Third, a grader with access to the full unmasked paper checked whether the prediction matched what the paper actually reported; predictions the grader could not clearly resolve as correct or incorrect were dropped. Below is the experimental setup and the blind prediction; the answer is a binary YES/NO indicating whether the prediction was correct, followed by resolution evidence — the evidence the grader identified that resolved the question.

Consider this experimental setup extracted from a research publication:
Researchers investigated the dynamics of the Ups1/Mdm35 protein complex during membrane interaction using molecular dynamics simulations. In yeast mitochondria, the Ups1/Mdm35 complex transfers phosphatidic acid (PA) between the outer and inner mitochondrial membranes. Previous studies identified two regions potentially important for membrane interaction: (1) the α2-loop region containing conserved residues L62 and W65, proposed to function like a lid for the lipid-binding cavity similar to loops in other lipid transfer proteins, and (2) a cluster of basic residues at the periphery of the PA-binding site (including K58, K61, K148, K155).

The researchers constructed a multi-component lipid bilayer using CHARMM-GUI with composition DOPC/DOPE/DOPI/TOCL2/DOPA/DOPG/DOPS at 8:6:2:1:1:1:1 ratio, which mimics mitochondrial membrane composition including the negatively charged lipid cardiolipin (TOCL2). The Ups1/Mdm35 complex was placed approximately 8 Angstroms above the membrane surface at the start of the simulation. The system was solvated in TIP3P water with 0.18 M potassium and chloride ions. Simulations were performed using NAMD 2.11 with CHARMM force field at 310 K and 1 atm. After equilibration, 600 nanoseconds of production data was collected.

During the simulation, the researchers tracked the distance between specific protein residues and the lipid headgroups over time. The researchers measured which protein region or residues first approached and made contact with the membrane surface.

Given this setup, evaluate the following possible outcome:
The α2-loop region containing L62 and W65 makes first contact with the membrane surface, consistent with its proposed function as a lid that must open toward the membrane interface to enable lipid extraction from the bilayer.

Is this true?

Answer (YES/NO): NO